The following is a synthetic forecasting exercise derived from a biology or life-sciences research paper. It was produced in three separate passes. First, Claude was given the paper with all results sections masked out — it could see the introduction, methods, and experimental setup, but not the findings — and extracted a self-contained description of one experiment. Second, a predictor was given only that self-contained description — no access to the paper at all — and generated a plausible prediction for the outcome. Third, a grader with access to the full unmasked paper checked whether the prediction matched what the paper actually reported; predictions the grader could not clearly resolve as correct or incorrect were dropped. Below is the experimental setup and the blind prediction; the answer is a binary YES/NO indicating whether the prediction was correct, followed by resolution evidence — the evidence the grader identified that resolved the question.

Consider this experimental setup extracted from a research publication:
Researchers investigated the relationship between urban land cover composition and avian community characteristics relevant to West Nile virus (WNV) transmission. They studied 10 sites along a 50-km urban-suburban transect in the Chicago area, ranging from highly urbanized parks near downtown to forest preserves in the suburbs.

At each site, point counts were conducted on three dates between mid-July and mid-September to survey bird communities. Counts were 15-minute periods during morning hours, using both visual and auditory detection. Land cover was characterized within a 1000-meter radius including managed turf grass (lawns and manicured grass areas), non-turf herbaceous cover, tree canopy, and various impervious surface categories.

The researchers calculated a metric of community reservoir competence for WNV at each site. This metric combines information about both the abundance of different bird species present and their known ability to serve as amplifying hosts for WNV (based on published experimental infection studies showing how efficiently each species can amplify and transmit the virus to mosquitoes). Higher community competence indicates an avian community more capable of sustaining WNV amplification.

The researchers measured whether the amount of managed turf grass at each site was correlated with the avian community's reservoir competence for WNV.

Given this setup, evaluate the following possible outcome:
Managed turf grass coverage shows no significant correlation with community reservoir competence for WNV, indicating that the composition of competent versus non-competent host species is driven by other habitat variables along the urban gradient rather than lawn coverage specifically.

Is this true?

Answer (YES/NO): NO